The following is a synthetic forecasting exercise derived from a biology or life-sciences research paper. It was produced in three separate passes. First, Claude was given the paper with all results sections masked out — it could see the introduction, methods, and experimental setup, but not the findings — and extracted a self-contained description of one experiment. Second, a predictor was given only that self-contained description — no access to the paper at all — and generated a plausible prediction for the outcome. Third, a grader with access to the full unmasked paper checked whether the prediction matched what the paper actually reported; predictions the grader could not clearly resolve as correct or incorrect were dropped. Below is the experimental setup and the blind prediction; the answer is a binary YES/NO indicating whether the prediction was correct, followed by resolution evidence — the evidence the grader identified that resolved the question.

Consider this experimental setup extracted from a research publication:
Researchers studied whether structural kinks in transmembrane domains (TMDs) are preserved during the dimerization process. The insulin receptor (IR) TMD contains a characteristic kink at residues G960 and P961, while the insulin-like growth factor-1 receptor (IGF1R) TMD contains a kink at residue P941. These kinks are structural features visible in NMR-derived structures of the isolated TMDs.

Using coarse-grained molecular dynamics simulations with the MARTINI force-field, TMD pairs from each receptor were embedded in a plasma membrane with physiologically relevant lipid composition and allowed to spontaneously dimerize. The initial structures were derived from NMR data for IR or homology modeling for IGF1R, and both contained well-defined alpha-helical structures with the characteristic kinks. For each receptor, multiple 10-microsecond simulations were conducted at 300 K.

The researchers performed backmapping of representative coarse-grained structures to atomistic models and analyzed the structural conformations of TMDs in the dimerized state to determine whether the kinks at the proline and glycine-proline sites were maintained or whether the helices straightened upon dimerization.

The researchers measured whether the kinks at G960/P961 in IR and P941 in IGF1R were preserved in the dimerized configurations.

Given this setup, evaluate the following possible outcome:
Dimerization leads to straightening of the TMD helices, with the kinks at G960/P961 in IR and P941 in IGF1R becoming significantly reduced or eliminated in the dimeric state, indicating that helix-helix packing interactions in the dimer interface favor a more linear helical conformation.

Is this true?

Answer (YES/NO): NO